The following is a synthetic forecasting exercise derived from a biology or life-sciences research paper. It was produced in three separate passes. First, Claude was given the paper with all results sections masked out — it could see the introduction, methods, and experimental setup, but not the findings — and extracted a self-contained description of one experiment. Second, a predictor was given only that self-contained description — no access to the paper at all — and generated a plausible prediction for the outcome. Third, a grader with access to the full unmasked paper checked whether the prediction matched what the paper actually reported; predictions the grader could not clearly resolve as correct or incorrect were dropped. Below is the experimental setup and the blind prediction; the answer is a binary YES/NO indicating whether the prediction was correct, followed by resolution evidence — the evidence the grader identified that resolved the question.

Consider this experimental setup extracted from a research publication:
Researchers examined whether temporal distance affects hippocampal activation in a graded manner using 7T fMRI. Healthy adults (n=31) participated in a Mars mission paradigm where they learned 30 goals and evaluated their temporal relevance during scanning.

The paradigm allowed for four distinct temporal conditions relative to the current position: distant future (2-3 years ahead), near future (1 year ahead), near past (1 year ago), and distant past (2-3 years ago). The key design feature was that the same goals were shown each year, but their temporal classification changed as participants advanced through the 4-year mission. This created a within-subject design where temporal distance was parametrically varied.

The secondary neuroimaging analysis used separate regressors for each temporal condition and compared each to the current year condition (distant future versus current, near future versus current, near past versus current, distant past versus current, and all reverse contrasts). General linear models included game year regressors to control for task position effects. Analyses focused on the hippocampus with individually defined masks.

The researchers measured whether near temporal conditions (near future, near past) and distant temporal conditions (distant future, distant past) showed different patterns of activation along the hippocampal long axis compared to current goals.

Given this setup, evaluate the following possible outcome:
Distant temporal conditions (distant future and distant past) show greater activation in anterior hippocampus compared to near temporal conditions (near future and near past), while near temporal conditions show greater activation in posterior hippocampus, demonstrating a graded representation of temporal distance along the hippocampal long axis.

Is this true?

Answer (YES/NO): NO